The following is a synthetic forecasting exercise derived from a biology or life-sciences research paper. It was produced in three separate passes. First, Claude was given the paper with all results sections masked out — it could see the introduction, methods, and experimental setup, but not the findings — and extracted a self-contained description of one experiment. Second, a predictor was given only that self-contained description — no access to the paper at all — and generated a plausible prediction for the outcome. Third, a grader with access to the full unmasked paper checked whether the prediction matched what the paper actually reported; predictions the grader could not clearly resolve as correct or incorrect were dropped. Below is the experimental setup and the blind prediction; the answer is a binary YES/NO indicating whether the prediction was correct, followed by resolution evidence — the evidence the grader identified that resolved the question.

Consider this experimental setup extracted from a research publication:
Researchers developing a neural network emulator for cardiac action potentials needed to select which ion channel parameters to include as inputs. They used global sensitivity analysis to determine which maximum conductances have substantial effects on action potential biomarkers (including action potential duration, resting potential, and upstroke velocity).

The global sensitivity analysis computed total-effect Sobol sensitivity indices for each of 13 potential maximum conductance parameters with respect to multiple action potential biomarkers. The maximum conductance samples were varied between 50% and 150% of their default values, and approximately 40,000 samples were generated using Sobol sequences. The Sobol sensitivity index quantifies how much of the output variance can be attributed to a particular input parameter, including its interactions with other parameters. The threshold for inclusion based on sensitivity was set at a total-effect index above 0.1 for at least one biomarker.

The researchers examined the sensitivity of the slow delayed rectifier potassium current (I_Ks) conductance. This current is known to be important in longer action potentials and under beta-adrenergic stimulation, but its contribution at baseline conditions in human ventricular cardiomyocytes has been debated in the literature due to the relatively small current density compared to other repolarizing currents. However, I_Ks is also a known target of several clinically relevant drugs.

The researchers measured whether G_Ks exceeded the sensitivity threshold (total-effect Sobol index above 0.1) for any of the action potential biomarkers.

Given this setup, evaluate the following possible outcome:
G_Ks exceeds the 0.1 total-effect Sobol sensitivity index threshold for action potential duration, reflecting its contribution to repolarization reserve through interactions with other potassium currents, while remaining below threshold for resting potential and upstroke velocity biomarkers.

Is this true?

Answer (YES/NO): NO